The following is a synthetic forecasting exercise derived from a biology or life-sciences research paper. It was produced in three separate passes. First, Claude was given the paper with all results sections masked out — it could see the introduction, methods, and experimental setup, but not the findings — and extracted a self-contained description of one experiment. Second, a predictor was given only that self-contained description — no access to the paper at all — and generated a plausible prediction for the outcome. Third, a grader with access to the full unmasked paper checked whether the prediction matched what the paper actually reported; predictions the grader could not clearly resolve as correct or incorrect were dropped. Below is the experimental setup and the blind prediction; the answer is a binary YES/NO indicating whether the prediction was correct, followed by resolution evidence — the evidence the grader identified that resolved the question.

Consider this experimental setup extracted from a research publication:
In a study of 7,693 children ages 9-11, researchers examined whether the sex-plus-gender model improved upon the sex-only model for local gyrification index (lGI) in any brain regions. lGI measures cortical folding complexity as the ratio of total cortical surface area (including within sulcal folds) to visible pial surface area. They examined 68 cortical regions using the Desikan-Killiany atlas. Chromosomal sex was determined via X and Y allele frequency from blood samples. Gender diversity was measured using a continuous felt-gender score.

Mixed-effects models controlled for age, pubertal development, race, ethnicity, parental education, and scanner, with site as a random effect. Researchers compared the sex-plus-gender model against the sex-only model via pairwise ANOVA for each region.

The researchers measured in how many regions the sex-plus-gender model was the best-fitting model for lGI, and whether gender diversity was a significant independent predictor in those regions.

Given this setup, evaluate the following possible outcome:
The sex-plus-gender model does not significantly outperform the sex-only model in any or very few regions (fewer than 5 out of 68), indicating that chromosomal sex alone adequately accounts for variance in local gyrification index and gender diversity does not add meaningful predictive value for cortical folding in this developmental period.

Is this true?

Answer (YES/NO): NO